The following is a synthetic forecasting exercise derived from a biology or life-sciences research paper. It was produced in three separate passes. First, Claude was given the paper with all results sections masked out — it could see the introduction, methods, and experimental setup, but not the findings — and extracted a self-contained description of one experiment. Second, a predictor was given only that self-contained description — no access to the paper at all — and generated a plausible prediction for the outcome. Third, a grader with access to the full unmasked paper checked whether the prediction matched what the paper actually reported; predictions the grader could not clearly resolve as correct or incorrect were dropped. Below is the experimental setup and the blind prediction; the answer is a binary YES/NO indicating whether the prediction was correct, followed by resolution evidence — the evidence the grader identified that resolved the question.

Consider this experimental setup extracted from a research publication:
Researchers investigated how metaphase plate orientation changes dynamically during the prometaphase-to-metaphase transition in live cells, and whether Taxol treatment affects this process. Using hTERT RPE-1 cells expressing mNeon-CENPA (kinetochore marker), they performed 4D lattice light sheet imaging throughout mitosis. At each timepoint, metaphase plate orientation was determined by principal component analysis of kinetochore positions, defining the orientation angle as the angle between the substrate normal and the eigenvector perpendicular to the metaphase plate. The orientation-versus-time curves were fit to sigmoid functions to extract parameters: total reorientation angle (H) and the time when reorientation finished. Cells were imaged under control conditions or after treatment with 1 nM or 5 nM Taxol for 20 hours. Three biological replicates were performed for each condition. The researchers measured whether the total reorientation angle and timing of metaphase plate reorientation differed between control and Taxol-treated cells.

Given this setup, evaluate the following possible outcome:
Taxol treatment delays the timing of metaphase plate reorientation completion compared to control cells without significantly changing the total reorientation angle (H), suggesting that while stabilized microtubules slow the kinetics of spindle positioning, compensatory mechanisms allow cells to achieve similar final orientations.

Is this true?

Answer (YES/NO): NO